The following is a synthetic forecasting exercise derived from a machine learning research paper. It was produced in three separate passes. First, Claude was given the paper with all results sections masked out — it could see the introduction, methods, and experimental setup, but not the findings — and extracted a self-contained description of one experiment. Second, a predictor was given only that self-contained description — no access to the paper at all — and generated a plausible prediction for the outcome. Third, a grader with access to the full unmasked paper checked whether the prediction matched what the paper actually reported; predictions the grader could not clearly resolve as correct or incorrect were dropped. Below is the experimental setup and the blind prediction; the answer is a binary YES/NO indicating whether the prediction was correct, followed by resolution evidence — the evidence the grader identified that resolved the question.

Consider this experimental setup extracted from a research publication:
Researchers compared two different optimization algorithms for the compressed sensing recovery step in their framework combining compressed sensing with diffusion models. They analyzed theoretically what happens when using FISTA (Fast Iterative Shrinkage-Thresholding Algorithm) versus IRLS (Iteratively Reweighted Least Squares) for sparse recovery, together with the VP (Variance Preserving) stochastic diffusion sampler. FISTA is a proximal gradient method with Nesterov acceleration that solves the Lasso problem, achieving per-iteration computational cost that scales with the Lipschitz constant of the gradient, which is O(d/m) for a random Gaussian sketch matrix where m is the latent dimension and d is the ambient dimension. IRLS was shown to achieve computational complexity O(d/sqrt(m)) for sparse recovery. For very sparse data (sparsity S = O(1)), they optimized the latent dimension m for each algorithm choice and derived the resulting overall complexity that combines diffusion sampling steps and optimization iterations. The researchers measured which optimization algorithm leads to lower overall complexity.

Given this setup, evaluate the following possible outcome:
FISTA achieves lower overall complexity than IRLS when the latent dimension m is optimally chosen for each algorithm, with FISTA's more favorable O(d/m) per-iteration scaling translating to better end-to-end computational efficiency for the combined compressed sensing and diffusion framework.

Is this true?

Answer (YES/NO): NO